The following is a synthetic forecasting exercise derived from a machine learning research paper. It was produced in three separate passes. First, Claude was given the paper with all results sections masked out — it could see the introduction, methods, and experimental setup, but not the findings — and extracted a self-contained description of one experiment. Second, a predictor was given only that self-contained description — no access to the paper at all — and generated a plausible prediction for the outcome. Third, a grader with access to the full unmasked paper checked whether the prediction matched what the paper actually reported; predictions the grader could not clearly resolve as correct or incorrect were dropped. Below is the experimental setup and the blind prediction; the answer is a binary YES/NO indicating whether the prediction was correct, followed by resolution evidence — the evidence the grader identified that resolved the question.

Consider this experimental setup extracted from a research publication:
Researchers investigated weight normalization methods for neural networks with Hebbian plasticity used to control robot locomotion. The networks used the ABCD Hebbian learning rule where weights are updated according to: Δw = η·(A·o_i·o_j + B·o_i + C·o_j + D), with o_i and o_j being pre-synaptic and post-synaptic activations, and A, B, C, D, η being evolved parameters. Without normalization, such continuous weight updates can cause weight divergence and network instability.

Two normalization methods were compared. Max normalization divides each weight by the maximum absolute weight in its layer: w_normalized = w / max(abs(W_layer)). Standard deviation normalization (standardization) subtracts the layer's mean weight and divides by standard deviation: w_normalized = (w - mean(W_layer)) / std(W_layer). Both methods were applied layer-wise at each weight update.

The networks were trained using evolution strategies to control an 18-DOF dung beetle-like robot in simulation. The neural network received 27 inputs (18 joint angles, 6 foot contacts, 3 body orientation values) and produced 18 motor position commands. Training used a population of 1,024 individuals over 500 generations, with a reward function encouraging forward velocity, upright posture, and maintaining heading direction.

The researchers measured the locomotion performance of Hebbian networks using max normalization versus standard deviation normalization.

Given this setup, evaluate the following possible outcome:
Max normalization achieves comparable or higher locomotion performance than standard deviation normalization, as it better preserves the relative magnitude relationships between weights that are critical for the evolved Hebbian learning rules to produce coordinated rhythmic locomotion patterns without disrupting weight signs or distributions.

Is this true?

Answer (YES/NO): YES